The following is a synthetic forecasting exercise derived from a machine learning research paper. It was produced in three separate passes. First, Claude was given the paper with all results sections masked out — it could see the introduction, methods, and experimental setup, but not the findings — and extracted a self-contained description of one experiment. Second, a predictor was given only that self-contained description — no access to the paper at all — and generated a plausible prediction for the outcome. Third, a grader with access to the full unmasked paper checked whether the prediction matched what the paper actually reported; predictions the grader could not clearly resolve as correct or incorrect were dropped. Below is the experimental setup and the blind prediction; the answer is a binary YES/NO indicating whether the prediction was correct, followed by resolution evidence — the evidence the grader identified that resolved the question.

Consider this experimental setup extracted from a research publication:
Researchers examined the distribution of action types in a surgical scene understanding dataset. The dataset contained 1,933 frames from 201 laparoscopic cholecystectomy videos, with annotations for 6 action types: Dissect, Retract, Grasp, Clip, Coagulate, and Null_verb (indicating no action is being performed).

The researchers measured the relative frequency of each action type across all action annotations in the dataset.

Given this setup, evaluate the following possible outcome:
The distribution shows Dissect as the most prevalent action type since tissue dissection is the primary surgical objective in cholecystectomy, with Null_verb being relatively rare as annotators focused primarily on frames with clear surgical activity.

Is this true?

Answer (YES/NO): NO